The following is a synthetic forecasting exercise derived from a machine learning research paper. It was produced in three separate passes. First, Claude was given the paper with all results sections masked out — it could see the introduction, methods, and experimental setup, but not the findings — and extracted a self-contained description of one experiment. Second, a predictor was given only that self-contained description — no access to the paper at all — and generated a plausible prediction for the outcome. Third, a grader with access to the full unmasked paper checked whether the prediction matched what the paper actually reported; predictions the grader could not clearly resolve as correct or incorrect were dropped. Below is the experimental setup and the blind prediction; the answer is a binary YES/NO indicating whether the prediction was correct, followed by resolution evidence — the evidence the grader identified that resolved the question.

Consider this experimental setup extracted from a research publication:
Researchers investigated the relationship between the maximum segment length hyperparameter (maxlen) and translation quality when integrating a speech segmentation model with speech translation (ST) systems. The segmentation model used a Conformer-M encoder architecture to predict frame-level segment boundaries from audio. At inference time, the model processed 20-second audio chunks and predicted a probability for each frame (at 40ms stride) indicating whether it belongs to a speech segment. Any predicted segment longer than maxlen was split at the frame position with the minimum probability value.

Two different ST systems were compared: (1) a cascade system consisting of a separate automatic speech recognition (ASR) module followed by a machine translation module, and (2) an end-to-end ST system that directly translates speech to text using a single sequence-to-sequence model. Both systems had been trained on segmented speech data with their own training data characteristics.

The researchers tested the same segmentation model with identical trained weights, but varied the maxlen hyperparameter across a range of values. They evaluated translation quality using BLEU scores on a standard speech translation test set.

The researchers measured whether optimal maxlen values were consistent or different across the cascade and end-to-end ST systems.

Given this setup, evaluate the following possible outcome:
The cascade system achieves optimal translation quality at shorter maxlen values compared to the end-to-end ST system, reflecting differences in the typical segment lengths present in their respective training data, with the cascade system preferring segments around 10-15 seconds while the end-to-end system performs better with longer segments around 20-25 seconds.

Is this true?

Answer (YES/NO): NO